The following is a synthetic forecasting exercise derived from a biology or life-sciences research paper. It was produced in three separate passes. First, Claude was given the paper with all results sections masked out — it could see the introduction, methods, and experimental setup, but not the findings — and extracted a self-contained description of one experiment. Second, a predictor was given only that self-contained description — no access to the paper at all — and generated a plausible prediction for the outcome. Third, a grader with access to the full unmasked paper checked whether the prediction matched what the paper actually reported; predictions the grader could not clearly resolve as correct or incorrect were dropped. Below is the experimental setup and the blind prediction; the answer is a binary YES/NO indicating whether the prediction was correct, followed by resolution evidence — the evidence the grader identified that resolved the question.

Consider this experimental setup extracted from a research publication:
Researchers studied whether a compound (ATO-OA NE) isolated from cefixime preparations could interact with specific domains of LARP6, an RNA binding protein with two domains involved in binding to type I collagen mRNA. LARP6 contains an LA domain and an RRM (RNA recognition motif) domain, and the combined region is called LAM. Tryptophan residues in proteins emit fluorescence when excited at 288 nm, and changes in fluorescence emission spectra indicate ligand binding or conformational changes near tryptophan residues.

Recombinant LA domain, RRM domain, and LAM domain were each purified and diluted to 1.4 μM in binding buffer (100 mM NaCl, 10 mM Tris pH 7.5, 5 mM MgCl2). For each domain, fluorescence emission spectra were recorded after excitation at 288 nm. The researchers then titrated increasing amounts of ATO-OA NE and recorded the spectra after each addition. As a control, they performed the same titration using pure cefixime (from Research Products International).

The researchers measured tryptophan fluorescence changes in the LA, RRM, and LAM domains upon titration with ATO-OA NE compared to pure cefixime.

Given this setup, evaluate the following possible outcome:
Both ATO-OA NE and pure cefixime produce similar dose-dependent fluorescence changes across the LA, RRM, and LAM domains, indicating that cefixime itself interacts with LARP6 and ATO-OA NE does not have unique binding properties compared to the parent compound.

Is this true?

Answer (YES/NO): NO